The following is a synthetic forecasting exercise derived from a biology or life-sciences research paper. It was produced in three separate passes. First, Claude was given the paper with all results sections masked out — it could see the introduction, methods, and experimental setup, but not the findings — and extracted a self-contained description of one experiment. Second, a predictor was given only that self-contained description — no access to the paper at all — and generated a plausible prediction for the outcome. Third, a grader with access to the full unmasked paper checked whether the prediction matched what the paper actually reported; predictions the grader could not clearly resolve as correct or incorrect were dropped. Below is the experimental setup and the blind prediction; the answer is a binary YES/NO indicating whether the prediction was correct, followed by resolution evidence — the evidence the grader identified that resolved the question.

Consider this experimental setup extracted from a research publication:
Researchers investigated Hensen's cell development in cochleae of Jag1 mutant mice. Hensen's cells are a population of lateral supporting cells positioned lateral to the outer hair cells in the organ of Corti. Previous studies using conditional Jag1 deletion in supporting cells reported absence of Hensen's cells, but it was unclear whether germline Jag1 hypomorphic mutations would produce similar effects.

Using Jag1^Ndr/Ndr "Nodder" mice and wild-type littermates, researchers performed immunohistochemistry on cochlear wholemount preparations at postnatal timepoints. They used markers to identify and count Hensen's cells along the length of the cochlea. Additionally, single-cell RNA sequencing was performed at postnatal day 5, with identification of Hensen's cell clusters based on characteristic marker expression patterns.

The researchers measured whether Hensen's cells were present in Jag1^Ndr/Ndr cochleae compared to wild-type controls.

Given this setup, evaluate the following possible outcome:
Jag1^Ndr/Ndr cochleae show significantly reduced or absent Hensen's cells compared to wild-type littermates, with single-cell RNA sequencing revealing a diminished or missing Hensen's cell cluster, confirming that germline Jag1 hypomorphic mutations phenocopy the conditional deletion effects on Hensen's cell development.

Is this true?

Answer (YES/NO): YES